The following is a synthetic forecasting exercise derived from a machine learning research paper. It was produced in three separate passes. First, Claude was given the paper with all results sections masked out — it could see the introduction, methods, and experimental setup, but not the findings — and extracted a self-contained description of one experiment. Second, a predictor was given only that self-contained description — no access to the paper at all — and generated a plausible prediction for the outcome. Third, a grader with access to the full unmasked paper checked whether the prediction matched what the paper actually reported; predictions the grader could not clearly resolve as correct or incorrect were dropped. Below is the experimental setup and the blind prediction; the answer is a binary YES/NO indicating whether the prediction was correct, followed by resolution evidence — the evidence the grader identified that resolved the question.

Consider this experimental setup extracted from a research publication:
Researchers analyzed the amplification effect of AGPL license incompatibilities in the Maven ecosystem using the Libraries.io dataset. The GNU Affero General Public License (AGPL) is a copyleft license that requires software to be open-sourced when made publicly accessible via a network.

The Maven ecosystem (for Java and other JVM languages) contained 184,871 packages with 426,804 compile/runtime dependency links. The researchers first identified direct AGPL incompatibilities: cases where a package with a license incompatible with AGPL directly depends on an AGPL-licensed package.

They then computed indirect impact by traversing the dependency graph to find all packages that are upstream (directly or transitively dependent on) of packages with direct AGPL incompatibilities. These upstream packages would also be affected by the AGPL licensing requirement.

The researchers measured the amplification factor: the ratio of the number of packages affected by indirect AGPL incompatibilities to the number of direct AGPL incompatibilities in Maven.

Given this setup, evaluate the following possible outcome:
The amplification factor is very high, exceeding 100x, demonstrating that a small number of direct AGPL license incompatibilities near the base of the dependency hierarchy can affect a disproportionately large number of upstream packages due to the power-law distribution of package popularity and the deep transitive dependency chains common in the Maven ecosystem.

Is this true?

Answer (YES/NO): NO